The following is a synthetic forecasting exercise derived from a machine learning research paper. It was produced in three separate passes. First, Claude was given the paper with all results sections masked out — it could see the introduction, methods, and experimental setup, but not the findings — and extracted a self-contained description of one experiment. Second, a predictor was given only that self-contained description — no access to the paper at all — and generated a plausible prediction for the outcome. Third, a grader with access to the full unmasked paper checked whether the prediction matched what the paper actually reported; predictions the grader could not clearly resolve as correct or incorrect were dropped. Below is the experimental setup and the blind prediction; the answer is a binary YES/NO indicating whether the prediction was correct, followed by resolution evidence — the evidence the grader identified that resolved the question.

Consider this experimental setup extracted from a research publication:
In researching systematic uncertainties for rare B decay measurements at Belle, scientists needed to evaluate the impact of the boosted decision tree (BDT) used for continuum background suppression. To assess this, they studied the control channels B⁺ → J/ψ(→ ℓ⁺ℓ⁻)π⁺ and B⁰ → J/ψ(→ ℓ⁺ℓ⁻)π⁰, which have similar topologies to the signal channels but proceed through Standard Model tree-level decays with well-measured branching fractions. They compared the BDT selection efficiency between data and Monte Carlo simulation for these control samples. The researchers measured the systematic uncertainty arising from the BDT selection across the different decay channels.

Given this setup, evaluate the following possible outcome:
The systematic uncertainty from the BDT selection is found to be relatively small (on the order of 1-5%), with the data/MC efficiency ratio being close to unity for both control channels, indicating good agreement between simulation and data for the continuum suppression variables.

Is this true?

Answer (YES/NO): NO